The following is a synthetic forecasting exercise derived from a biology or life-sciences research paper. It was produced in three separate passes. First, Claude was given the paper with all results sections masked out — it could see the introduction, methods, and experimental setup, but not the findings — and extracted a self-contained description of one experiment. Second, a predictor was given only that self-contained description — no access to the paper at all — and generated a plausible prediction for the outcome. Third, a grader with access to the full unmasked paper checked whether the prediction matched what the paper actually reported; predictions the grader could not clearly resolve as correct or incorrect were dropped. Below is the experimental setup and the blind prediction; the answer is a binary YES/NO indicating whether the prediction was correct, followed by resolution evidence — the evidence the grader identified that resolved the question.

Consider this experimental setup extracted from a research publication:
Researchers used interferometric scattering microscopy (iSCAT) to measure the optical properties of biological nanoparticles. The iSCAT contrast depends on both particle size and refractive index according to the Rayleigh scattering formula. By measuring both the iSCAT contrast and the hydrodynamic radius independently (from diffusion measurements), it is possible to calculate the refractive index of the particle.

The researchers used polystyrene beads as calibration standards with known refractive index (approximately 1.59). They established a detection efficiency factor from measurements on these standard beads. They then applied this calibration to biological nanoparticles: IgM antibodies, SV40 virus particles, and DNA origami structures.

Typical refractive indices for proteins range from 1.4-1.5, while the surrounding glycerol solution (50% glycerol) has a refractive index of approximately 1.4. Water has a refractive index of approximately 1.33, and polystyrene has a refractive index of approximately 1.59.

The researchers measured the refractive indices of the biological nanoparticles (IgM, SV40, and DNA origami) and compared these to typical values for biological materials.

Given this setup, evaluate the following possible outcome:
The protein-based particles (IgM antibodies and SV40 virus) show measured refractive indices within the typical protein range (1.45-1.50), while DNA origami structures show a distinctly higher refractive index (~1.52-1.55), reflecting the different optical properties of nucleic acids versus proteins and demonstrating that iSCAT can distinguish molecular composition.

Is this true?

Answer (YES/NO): NO